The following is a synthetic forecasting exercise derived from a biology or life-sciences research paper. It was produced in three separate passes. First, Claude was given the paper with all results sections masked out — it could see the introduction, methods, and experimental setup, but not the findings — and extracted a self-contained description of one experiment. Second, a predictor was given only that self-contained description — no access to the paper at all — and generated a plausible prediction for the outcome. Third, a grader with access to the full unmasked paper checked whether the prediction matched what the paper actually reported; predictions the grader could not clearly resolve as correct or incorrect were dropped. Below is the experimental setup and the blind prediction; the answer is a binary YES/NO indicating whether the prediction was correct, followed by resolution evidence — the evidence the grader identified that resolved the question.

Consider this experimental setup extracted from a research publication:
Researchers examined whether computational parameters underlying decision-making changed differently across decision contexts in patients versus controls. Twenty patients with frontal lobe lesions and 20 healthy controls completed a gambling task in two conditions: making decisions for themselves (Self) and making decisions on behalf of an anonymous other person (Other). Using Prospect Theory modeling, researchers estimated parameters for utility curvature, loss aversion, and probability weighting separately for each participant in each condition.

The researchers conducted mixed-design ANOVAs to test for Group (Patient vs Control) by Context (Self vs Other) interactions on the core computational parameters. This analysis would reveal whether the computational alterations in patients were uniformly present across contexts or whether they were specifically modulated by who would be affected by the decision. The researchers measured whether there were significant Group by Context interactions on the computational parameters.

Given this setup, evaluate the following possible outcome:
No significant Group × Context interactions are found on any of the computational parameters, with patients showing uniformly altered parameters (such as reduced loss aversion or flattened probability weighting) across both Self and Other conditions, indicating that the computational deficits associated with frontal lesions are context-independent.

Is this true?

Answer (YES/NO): YES